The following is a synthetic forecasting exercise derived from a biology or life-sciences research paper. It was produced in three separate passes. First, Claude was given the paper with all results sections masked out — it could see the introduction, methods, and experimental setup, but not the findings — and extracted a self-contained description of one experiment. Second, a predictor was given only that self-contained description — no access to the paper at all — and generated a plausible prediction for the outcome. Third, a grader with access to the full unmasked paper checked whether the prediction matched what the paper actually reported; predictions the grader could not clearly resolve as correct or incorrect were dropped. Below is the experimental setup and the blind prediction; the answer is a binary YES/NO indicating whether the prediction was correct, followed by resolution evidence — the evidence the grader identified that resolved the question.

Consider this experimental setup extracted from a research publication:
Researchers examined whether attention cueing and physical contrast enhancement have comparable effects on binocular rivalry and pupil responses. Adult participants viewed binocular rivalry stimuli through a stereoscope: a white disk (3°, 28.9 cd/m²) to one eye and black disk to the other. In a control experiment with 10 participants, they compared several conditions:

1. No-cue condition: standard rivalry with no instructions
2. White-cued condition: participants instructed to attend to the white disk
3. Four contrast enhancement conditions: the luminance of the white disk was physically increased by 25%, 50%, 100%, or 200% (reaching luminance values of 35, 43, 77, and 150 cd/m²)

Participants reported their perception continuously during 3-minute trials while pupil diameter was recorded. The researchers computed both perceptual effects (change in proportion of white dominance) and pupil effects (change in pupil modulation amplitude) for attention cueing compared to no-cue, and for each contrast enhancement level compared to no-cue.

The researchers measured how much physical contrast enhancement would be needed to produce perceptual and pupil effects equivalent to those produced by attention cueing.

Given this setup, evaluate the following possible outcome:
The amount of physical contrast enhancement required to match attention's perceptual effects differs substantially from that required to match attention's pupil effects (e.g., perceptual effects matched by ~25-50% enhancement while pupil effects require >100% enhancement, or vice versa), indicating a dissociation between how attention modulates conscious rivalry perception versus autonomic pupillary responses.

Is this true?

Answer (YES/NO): NO